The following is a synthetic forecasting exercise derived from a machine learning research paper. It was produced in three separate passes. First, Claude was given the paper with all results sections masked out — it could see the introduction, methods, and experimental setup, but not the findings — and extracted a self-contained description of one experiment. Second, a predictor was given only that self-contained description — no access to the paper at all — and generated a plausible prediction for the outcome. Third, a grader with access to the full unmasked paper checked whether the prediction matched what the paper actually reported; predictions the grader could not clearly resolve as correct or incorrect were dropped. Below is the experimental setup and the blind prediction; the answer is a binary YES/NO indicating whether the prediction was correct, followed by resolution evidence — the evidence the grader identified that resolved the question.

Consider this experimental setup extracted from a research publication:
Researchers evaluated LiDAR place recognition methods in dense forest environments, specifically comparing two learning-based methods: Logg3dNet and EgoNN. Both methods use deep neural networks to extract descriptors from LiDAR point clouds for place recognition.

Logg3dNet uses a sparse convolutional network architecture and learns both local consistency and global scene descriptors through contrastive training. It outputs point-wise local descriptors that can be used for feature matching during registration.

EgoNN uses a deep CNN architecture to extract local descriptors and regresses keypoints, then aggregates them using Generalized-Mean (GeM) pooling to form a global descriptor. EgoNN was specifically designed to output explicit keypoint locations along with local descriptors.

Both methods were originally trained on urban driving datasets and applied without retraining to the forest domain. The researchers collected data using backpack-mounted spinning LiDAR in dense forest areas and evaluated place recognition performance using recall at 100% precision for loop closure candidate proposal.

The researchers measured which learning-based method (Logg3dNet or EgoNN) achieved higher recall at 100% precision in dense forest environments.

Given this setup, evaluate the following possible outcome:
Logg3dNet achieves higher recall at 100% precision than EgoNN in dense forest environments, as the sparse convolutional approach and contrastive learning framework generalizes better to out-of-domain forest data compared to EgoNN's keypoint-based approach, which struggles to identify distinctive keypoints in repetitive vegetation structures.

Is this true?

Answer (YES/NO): YES